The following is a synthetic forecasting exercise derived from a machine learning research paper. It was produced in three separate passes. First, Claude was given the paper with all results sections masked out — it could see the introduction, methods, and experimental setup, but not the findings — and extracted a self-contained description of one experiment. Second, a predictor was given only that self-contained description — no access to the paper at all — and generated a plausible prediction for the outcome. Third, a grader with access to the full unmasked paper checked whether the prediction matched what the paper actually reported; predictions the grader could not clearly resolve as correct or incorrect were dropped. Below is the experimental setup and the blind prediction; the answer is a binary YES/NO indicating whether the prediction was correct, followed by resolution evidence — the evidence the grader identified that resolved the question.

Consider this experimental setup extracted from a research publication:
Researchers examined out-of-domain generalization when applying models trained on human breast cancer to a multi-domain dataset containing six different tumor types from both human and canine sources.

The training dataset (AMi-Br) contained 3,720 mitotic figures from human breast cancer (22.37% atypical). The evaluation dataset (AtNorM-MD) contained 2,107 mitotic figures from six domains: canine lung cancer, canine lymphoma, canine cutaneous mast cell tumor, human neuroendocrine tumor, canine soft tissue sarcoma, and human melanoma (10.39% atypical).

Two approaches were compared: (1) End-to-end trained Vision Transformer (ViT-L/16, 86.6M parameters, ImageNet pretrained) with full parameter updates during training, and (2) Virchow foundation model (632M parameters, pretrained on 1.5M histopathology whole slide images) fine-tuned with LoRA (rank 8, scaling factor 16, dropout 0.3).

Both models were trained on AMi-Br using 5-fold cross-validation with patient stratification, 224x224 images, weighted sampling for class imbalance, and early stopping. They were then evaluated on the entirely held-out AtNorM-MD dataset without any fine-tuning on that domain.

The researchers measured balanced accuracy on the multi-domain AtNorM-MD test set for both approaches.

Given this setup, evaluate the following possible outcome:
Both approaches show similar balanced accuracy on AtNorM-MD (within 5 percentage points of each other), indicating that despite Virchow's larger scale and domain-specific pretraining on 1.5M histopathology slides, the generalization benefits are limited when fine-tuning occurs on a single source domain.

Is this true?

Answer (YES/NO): YES